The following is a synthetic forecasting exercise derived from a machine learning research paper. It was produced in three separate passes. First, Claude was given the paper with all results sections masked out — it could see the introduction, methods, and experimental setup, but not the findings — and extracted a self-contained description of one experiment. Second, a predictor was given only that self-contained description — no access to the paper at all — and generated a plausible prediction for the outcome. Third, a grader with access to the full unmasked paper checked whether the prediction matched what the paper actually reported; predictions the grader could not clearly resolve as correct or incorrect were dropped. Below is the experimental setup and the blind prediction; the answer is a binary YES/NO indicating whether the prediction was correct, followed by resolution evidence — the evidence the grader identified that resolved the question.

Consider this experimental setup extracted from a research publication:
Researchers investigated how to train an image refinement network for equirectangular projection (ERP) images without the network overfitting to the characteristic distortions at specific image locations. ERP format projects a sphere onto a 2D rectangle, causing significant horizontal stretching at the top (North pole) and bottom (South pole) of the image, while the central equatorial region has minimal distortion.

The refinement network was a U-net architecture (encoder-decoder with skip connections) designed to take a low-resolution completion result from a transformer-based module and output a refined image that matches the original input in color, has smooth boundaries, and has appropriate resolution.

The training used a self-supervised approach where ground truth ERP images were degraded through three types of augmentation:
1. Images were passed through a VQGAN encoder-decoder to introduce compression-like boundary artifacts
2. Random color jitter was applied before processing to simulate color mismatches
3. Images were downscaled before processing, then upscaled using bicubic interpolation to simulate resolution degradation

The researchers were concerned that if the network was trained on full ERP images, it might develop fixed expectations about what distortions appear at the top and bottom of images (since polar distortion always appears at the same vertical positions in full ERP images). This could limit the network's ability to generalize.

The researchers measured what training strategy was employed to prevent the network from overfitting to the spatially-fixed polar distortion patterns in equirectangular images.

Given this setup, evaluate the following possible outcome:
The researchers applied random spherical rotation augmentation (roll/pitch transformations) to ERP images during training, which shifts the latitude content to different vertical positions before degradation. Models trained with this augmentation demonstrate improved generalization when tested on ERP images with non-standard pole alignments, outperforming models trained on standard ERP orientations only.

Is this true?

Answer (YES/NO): NO